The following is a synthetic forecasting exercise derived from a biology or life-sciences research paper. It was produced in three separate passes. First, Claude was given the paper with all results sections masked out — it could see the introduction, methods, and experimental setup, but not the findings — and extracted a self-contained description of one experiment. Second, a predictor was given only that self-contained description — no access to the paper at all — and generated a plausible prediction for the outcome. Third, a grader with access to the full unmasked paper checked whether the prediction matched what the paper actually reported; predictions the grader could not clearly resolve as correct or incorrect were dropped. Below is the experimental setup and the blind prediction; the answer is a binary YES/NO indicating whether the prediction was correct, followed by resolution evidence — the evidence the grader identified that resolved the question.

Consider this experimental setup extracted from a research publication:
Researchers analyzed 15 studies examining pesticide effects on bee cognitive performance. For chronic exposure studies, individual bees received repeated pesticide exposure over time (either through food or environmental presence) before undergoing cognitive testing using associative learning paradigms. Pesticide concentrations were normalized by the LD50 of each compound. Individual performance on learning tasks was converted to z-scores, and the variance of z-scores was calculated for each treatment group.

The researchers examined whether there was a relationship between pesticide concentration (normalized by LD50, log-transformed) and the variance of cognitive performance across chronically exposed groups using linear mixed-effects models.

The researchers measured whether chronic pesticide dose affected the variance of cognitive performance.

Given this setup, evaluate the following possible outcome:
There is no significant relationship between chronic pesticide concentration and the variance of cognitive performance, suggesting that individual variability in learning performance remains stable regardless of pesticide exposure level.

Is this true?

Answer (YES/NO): NO